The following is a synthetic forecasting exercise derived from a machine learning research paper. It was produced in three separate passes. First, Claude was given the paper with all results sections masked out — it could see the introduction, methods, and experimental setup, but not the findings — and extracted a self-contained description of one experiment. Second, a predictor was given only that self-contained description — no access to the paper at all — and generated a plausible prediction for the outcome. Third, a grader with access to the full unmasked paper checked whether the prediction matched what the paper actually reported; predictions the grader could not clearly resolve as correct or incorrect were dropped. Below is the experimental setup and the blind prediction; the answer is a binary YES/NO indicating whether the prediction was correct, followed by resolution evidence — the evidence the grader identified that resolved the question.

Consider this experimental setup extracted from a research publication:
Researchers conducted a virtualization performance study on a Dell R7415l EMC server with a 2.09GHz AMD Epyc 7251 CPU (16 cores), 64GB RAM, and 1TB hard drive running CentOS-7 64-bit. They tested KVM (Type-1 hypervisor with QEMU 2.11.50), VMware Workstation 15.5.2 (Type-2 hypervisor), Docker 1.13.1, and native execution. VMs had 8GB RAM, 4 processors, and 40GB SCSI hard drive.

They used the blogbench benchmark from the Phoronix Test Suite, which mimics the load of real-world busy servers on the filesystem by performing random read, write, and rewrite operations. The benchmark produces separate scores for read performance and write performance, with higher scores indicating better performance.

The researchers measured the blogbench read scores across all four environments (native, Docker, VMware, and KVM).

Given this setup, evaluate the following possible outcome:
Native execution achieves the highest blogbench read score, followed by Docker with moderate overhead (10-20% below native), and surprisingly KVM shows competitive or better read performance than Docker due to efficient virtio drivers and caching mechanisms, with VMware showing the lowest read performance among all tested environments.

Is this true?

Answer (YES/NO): NO